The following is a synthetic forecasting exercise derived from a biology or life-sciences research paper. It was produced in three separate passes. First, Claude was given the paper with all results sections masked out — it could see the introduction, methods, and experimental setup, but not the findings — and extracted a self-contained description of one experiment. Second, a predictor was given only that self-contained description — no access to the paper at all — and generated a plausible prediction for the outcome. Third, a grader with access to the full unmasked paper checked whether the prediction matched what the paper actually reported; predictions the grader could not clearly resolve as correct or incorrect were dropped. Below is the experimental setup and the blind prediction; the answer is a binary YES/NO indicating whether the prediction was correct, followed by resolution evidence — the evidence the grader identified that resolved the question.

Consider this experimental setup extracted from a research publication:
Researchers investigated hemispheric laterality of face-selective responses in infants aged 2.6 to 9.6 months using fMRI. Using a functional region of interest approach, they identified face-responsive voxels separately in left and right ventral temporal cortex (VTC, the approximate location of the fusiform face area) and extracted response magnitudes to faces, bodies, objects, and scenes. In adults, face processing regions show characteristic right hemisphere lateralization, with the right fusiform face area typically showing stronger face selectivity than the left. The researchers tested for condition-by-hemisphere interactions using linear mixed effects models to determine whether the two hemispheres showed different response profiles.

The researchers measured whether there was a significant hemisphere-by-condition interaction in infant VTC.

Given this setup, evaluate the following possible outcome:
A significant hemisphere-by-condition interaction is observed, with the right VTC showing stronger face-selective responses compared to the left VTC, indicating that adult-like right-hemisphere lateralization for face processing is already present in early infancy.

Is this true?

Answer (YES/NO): NO